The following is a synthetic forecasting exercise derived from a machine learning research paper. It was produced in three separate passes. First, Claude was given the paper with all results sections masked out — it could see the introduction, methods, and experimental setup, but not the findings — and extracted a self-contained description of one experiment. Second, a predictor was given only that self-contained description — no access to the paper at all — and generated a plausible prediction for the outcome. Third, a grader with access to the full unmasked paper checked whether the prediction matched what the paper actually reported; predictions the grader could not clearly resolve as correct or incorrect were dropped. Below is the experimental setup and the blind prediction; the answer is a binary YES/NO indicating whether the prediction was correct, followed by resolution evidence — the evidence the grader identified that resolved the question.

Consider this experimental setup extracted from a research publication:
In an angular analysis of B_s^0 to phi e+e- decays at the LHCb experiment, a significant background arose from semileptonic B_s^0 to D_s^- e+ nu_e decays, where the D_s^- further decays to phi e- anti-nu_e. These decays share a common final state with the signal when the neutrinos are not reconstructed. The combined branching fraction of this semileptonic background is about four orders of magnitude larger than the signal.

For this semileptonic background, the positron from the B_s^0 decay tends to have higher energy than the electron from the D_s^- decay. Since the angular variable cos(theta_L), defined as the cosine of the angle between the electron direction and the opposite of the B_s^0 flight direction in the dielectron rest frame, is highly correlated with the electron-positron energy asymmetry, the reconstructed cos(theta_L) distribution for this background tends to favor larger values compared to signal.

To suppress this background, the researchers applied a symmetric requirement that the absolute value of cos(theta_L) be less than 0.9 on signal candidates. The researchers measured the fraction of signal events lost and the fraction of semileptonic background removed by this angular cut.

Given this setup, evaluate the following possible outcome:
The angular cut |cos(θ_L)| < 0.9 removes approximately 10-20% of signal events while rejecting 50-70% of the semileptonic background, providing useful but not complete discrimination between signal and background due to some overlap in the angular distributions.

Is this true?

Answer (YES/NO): NO